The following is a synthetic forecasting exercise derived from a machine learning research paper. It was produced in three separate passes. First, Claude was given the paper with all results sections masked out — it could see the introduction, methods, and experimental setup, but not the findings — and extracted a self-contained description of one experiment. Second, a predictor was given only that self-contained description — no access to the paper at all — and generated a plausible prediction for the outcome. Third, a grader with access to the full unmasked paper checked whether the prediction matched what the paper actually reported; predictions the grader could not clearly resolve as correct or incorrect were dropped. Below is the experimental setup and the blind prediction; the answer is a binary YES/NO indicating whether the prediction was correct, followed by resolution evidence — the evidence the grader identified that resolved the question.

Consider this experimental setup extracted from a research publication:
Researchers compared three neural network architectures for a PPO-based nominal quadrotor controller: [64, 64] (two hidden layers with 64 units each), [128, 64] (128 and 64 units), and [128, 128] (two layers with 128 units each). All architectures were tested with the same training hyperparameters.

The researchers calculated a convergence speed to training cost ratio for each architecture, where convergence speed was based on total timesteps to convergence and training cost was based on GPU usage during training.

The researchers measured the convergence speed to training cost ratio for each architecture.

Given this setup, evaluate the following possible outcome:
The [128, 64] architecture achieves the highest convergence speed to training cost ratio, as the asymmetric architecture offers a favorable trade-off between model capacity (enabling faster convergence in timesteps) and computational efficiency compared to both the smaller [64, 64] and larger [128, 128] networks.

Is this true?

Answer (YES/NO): NO